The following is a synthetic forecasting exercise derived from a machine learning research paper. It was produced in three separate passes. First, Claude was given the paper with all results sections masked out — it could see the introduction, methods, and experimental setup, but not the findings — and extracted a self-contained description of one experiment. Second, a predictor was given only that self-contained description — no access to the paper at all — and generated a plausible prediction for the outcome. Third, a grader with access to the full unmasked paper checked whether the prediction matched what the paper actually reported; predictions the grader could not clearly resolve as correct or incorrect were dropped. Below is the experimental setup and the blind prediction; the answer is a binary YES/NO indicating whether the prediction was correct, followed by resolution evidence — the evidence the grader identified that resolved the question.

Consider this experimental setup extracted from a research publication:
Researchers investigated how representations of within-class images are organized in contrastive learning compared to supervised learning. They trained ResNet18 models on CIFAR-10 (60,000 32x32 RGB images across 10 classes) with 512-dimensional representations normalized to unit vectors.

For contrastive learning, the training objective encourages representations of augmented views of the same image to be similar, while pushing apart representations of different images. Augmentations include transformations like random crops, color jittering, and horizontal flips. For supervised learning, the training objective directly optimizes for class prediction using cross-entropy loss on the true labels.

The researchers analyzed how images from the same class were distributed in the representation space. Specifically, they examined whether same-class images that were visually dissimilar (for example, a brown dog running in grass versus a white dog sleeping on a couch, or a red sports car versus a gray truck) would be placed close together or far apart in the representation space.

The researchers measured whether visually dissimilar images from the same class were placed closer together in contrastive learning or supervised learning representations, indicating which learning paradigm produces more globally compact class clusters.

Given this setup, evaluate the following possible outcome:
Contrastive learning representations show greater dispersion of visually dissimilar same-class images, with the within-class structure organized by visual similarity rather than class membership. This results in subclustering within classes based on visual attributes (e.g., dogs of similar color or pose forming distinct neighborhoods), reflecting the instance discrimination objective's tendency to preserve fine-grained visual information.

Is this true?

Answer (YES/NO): YES